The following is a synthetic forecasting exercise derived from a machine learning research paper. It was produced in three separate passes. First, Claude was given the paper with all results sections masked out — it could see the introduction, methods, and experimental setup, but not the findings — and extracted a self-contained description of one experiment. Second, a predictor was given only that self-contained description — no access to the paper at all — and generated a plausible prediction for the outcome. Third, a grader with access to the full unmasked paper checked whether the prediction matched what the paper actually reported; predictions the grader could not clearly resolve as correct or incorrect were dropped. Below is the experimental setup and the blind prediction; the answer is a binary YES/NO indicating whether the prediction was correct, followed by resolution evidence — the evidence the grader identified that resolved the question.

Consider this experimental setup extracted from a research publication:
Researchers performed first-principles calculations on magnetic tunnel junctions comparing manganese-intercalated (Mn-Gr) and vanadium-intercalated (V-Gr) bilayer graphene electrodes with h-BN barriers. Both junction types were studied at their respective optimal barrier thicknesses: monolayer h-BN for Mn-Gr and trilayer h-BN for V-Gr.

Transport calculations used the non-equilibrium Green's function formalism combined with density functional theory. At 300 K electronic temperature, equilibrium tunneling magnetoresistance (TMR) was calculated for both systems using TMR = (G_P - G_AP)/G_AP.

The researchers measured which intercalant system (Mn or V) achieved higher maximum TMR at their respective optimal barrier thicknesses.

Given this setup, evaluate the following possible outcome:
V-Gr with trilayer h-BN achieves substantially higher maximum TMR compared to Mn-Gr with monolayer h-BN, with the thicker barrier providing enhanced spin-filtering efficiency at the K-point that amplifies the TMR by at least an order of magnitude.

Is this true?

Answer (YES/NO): NO